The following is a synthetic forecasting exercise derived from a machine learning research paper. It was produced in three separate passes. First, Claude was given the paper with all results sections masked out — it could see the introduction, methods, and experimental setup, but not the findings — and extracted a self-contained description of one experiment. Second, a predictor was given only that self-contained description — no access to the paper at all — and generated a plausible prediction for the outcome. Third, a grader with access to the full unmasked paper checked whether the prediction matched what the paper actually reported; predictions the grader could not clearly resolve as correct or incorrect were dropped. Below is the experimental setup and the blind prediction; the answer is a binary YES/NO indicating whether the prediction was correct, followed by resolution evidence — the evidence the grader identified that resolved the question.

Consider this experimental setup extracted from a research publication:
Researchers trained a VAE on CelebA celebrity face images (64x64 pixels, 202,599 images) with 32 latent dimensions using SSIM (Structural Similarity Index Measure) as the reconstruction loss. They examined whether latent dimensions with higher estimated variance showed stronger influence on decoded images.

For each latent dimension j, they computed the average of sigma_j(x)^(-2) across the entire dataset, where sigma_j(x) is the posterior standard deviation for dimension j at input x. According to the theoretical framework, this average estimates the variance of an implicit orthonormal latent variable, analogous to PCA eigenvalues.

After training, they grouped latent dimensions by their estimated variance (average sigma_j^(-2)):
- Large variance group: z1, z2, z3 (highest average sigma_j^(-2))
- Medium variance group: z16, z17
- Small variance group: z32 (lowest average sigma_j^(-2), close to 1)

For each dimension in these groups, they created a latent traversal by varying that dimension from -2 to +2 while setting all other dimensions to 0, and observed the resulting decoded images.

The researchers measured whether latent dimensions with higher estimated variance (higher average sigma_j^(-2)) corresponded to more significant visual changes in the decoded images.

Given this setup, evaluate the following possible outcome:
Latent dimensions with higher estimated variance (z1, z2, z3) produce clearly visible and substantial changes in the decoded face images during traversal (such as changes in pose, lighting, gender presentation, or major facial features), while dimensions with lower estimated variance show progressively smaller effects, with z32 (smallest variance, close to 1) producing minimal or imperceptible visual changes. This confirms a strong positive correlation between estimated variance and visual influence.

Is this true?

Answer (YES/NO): YES